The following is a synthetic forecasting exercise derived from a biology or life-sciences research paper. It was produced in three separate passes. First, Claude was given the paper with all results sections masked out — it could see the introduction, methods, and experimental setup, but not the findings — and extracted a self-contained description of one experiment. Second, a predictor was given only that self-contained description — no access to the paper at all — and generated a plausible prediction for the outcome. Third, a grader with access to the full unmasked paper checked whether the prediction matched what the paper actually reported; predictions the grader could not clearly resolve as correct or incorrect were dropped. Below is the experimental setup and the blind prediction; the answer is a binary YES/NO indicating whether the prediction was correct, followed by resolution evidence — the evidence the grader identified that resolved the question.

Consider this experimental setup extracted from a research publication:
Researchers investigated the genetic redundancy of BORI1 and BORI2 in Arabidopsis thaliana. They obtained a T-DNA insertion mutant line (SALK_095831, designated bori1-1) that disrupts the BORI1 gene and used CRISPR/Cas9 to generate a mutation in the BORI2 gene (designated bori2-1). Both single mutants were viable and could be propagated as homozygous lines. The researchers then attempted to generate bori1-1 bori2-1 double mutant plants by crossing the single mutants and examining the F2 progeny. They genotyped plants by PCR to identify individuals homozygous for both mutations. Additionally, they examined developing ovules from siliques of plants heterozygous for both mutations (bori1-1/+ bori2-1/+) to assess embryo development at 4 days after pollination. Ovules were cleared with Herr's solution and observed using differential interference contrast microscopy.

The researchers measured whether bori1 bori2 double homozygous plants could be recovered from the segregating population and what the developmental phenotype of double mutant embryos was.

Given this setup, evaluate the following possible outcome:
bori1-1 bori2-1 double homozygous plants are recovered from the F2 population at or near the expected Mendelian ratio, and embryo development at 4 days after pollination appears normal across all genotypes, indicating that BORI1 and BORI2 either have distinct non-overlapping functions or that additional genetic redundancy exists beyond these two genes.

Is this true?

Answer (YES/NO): NO